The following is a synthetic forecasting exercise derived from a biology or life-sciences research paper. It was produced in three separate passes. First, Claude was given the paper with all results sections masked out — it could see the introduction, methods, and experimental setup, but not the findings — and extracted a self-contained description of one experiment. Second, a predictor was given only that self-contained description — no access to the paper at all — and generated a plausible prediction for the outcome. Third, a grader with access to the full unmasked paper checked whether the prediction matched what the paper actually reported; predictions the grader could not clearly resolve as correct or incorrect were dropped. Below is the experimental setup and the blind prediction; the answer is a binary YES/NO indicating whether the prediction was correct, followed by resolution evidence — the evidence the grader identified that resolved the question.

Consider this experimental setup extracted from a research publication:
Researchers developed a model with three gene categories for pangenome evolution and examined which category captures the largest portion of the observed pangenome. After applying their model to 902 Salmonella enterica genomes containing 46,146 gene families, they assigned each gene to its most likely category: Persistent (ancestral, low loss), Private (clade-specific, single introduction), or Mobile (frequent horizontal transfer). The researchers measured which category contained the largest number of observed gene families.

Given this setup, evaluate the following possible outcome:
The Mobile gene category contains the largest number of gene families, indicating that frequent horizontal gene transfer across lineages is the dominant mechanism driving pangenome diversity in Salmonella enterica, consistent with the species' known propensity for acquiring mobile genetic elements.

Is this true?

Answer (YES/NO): NO